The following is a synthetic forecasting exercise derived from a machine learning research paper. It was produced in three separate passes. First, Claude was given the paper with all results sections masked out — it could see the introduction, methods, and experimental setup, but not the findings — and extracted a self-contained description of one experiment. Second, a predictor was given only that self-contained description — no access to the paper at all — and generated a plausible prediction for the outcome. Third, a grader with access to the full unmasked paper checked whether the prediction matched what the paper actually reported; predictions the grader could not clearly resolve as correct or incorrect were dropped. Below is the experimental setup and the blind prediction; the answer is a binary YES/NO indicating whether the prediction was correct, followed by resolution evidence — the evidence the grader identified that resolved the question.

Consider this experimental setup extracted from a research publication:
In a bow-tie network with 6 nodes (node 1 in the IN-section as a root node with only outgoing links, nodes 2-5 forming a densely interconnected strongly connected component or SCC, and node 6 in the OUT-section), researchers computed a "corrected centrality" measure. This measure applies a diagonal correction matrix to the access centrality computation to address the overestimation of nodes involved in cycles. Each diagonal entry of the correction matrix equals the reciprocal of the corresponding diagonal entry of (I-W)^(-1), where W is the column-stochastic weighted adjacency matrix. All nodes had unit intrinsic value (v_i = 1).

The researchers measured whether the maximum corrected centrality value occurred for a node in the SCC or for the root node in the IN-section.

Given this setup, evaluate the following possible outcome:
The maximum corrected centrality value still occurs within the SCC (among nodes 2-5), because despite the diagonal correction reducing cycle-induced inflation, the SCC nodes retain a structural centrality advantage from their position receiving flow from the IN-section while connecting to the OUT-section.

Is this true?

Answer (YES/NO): NO